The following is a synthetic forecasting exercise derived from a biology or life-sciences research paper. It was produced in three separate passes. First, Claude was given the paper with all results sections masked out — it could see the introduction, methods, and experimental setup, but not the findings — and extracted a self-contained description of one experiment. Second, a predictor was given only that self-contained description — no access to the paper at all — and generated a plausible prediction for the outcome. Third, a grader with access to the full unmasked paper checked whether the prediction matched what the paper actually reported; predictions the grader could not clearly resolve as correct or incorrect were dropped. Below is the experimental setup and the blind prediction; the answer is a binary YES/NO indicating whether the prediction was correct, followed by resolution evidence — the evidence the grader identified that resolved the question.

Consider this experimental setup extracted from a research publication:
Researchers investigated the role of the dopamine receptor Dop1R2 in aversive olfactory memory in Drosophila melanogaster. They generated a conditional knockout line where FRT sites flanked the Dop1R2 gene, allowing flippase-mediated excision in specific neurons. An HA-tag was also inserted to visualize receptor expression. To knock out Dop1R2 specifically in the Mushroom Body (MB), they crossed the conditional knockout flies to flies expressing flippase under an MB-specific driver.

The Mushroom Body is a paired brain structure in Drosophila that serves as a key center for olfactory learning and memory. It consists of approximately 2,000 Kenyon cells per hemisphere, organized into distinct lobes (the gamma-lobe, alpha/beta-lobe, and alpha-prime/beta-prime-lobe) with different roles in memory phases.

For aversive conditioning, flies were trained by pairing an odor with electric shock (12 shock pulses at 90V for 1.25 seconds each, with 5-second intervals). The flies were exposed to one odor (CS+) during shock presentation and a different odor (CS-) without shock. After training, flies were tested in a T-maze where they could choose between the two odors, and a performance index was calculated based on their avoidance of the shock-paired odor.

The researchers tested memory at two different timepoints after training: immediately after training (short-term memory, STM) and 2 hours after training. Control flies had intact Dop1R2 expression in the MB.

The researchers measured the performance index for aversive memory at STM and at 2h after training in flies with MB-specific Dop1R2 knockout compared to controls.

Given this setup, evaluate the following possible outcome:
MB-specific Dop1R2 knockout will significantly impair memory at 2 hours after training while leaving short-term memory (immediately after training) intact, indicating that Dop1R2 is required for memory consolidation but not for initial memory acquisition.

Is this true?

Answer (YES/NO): YES